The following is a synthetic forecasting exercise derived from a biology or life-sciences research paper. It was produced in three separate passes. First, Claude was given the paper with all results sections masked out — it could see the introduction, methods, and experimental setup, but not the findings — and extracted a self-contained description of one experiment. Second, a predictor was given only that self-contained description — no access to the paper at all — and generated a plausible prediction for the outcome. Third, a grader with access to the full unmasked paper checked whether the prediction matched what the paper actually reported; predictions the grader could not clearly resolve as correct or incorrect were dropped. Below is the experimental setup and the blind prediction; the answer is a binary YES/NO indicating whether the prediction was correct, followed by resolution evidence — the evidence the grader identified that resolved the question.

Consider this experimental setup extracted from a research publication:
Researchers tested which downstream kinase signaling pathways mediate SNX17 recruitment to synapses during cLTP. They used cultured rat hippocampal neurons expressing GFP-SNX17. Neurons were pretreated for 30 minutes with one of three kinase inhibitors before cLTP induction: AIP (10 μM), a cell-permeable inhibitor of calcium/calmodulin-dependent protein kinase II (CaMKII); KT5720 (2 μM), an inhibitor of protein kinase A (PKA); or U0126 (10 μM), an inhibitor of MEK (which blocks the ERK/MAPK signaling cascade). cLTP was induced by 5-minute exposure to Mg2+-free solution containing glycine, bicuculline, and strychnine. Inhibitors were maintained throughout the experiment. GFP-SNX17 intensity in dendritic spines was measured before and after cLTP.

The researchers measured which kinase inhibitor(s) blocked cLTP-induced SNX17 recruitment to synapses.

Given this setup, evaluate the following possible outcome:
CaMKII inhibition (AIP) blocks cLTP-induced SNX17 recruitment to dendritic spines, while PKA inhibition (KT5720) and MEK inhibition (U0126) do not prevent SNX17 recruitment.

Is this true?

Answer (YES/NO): YES